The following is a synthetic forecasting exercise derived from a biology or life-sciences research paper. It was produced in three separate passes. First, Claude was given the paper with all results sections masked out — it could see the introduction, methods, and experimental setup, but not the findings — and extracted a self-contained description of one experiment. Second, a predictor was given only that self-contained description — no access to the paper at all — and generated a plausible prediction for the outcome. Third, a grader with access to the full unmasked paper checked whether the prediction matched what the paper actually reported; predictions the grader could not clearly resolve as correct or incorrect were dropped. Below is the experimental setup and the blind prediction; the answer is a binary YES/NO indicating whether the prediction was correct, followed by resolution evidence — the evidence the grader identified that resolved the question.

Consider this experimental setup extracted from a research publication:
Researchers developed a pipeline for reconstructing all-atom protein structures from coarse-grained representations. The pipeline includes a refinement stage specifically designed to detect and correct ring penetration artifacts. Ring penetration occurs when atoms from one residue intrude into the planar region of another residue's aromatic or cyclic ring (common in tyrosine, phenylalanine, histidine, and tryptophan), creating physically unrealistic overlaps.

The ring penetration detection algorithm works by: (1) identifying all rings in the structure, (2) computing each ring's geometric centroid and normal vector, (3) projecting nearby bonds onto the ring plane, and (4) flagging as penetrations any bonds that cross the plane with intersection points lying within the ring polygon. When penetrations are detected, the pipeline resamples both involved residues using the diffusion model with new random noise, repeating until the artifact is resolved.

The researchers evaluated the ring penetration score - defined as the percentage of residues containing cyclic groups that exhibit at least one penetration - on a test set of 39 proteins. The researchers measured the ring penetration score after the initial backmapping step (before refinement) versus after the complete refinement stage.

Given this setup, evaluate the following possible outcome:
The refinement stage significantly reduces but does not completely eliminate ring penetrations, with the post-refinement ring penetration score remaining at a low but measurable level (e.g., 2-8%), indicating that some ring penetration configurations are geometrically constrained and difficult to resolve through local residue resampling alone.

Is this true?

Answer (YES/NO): NO